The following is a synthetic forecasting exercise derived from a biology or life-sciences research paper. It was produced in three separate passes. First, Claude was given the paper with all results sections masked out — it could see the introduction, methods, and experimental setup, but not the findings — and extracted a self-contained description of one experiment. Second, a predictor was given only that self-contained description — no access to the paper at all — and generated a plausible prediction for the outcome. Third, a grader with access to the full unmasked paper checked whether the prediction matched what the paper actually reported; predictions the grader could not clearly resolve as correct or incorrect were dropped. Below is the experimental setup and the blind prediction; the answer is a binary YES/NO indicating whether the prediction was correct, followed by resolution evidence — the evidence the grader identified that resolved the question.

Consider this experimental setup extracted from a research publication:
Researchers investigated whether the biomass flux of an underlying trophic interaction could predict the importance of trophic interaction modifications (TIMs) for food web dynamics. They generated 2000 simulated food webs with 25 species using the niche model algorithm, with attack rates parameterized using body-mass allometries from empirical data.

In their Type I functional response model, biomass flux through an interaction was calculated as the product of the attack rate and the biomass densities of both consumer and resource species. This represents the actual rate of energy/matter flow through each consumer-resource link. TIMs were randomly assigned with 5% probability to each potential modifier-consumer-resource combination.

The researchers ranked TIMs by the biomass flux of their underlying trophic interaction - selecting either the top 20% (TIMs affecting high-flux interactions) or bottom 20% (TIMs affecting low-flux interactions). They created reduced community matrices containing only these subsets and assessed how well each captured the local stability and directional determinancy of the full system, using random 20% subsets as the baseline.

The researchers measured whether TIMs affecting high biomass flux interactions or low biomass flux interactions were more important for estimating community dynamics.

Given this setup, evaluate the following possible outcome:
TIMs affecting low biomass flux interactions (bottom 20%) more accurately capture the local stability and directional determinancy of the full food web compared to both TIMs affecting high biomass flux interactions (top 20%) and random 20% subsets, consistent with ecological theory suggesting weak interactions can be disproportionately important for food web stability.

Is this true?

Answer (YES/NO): NO